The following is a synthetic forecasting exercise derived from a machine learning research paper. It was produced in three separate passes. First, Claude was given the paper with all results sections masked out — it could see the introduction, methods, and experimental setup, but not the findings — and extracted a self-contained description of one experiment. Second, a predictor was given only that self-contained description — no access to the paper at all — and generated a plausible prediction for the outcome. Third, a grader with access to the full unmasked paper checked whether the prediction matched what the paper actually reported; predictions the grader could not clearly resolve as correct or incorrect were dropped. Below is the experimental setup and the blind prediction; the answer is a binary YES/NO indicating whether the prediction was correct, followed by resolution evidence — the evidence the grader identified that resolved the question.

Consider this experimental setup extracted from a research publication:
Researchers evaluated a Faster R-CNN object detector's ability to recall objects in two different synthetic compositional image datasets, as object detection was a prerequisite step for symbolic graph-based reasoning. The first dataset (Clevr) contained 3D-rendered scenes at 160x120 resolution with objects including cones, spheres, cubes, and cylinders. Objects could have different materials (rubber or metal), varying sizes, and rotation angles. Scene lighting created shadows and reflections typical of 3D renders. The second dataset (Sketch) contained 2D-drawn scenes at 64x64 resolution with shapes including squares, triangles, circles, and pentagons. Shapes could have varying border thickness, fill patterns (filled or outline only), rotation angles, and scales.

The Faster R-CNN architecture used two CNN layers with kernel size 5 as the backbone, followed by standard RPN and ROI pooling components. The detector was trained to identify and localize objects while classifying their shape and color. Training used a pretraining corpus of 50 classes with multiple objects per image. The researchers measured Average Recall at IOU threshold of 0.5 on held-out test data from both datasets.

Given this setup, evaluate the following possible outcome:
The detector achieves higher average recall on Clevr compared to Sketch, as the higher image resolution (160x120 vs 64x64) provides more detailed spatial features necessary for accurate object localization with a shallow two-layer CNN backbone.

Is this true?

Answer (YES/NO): NO